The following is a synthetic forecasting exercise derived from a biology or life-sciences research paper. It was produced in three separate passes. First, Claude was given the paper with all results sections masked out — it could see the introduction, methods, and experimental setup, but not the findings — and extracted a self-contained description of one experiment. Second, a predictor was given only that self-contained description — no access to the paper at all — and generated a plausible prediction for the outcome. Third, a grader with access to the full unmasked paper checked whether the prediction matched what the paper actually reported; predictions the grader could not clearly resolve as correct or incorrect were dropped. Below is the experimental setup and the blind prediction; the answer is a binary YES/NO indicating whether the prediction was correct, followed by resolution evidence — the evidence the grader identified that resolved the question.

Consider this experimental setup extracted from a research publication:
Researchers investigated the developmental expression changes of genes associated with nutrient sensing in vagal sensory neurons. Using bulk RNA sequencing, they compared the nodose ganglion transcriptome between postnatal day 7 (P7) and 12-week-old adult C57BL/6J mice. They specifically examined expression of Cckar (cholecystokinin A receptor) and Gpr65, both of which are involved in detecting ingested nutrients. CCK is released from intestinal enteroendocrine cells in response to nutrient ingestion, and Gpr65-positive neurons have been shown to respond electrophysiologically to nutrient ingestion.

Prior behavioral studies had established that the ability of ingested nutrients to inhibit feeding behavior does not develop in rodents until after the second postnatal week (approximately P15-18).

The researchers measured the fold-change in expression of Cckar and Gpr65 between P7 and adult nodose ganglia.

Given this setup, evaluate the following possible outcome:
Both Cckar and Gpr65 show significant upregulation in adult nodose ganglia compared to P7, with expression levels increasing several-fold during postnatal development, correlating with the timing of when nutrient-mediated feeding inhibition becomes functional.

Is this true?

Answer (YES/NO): YES